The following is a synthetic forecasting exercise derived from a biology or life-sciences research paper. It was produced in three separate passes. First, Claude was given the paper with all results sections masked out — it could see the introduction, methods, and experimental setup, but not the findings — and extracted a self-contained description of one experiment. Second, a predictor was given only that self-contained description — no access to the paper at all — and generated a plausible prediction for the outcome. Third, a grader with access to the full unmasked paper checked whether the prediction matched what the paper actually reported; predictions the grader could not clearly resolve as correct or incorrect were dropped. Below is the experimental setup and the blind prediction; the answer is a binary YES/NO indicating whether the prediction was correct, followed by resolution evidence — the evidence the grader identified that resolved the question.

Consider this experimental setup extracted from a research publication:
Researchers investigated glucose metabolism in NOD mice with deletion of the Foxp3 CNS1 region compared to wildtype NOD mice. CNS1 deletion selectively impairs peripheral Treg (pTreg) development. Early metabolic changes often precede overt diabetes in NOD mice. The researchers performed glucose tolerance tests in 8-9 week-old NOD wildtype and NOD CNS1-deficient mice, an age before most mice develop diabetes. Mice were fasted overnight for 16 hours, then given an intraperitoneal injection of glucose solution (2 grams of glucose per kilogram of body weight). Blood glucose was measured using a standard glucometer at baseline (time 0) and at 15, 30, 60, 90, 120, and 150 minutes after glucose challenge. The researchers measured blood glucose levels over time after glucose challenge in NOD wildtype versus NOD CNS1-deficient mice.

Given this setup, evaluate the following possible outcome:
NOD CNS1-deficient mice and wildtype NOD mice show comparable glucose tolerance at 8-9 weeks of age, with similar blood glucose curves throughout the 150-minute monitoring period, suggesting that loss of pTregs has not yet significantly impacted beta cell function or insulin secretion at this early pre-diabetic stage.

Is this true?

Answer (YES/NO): YES